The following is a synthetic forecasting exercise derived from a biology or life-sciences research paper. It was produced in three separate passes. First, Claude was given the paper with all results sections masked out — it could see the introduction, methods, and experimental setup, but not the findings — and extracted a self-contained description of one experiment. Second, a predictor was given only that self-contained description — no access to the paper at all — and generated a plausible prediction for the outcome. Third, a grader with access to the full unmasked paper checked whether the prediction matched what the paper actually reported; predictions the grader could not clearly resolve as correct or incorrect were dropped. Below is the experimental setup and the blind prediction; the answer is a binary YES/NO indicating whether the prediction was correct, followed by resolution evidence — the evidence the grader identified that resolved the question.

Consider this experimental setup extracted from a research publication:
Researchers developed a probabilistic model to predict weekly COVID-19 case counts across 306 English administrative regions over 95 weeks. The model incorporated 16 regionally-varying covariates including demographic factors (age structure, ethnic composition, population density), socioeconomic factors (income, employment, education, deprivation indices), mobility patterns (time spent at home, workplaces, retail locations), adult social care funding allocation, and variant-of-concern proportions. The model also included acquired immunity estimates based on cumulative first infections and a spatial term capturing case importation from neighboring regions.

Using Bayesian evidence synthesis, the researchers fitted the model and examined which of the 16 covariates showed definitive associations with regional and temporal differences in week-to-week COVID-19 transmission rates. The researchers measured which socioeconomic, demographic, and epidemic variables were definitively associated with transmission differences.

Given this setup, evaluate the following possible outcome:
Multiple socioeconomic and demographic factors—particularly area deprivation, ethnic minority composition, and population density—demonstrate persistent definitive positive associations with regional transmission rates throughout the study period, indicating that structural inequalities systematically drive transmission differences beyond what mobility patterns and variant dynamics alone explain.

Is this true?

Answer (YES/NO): NO